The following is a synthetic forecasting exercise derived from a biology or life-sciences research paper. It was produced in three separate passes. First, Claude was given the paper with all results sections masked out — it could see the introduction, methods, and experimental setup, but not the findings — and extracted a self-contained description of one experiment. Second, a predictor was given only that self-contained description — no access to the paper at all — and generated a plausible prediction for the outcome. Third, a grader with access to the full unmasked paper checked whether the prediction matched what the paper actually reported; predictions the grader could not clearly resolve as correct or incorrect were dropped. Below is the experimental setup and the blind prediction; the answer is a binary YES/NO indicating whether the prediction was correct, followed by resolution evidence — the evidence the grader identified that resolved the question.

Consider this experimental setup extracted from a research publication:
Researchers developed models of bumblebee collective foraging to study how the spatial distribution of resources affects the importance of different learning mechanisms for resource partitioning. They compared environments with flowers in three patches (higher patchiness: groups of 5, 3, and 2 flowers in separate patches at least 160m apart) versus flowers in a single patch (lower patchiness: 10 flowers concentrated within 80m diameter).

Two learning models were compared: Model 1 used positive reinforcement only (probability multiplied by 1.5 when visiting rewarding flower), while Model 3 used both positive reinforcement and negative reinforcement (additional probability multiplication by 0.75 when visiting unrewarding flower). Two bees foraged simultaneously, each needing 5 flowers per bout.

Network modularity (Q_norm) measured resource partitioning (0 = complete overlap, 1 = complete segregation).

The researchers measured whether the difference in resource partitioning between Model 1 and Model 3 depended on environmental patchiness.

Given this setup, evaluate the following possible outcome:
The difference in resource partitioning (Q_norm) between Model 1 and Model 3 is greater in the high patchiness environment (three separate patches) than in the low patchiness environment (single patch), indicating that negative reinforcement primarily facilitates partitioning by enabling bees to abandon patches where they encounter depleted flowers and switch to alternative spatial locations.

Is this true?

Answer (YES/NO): YES